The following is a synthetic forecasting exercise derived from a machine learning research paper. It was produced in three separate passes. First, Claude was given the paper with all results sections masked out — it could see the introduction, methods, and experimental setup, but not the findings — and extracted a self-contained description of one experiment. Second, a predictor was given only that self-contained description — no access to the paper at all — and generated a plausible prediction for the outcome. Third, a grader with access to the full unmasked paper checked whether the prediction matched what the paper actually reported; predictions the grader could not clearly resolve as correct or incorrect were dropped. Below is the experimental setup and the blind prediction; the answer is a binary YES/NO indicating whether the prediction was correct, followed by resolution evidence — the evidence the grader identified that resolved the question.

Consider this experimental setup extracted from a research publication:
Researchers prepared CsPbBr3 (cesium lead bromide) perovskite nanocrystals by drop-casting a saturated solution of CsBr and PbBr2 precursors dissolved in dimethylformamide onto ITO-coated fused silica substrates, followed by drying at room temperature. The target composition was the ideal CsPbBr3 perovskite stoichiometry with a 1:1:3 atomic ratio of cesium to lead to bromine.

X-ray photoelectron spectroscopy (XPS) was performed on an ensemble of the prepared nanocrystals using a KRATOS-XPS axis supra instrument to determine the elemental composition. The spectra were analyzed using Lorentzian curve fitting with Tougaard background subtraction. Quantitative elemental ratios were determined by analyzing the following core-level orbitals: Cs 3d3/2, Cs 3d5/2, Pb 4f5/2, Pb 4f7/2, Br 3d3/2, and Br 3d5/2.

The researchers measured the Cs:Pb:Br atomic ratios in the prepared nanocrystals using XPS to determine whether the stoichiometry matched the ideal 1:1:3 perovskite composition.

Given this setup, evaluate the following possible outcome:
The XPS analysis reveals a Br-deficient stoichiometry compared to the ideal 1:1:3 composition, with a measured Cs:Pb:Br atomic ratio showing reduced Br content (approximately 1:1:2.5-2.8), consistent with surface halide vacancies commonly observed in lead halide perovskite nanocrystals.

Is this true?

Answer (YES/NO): NO